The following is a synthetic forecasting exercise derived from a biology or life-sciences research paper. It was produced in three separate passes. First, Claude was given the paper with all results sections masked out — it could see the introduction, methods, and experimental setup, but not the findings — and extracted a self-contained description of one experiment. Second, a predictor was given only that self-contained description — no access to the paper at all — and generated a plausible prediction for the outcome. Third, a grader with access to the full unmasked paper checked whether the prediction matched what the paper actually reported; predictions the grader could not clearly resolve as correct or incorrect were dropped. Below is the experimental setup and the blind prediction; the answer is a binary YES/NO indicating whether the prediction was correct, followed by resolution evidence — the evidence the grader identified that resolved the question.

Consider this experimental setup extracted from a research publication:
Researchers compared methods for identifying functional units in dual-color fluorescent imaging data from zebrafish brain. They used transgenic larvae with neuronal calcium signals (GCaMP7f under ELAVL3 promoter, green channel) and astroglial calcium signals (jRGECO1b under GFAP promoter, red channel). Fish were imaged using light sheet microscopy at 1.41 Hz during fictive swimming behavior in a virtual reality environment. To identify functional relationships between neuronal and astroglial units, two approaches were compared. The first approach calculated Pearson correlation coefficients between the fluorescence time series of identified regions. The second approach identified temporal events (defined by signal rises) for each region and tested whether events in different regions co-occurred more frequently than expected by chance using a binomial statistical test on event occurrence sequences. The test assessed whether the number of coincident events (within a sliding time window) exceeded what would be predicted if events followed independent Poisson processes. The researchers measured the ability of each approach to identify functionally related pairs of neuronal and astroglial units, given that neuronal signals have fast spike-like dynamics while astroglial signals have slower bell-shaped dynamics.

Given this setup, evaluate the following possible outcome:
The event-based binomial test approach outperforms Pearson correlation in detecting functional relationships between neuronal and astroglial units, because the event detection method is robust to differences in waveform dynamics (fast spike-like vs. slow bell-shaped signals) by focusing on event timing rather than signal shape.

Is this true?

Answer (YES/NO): YES